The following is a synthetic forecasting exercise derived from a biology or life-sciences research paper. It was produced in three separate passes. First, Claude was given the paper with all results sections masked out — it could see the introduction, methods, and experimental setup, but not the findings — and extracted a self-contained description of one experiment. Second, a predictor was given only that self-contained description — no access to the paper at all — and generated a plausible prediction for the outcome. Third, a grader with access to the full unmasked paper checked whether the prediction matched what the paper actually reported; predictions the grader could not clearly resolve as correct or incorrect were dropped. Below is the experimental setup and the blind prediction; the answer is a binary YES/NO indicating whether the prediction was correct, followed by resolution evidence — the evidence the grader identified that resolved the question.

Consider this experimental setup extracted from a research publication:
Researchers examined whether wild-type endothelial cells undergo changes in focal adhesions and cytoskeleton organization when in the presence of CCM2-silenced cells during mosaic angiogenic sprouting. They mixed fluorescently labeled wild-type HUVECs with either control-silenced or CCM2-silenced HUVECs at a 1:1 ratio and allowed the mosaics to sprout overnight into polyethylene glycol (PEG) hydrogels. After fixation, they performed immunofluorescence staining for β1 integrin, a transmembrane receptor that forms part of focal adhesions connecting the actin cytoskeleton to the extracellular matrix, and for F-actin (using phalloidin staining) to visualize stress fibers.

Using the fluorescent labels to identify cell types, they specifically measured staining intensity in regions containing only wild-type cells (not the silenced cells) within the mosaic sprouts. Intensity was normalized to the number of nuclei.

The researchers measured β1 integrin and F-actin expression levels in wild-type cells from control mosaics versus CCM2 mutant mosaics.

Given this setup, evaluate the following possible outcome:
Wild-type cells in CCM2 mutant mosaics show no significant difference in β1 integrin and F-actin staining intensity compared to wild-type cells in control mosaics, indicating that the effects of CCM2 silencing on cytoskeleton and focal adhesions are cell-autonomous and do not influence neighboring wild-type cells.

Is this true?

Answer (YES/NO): NO